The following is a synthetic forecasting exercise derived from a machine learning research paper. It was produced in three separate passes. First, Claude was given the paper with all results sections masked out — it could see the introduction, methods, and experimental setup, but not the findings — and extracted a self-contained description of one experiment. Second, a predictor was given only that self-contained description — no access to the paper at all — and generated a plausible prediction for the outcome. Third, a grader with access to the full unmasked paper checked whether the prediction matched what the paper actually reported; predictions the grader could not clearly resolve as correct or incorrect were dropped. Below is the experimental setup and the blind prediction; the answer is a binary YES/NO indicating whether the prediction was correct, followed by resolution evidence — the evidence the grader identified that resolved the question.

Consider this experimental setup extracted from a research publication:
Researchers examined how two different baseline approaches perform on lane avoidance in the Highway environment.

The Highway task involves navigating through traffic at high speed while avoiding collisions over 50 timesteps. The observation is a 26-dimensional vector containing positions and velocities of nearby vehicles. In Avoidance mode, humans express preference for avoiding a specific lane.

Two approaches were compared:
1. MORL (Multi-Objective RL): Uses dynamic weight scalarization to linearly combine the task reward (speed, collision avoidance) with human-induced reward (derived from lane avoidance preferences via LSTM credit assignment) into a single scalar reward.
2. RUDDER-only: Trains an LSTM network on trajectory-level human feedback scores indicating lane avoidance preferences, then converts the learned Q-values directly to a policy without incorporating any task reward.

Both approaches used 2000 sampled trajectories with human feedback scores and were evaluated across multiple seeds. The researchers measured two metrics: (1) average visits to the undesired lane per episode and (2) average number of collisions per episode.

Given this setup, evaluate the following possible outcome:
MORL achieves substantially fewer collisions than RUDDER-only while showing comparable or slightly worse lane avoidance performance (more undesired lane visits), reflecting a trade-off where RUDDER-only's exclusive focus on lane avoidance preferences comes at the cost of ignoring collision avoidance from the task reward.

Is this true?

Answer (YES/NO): NO